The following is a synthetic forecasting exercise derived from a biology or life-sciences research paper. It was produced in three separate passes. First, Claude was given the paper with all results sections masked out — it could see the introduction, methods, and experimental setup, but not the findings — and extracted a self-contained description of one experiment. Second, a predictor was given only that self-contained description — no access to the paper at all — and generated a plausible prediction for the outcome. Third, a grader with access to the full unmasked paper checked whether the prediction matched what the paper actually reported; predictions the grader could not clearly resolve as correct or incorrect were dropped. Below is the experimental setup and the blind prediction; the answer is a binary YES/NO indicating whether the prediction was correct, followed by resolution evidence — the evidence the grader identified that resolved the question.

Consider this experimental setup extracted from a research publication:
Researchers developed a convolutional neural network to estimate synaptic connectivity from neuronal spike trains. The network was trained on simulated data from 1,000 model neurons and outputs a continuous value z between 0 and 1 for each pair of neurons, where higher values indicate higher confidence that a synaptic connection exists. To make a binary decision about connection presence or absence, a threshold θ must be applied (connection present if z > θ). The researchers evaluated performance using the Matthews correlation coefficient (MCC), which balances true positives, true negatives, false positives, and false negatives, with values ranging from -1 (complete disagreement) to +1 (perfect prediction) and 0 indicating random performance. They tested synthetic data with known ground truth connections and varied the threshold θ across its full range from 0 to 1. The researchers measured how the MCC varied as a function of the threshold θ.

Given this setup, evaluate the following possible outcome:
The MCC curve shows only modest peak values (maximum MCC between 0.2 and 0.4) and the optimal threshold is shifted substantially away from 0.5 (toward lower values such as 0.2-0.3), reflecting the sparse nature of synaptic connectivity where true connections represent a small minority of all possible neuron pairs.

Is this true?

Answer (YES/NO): NO